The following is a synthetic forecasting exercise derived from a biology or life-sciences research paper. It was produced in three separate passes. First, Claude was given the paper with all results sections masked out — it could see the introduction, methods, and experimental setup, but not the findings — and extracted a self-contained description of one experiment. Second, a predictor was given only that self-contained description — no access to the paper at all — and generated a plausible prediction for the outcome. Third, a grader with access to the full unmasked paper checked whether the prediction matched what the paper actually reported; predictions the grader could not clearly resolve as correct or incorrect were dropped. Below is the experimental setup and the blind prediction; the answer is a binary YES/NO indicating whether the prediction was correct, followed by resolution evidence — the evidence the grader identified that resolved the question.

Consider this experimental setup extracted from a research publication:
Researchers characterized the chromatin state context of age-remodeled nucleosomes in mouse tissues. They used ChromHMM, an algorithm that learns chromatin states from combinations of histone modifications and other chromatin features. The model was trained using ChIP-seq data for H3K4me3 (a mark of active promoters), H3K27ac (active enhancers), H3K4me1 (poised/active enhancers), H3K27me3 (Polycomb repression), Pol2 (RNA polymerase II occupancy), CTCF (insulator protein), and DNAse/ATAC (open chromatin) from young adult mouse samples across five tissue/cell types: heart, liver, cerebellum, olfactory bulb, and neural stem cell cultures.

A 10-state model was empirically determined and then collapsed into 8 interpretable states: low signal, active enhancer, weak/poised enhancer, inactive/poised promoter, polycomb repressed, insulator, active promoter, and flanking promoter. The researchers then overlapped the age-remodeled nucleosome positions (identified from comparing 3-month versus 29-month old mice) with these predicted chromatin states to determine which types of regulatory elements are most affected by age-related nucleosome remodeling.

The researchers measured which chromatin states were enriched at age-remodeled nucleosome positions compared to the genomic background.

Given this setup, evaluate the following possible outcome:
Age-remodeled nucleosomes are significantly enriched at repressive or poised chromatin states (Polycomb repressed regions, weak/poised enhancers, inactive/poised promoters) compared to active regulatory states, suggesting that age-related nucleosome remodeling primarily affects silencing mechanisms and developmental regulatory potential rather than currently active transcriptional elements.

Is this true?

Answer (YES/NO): YES